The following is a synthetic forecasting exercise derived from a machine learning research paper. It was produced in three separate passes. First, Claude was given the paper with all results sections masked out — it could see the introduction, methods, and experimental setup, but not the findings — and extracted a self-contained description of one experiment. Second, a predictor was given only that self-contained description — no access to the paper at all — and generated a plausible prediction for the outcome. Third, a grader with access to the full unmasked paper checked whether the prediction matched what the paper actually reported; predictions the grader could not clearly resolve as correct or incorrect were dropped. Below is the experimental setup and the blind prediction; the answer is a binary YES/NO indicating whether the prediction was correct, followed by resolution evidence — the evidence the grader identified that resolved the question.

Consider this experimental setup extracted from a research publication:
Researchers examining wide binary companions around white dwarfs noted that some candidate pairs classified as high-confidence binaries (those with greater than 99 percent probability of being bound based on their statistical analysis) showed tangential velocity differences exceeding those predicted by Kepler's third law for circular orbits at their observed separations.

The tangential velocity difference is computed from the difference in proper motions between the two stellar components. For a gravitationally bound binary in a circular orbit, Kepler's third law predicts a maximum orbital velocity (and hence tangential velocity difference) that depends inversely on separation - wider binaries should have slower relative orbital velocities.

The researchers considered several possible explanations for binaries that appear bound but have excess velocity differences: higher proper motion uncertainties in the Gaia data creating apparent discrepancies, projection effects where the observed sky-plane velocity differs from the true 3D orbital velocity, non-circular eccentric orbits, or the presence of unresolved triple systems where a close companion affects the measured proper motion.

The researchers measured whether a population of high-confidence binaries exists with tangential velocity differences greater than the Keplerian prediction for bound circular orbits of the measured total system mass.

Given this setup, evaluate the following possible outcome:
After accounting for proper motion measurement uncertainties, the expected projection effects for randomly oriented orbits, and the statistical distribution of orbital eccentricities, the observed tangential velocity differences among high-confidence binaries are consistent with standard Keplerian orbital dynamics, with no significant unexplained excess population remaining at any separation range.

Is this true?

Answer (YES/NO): NO